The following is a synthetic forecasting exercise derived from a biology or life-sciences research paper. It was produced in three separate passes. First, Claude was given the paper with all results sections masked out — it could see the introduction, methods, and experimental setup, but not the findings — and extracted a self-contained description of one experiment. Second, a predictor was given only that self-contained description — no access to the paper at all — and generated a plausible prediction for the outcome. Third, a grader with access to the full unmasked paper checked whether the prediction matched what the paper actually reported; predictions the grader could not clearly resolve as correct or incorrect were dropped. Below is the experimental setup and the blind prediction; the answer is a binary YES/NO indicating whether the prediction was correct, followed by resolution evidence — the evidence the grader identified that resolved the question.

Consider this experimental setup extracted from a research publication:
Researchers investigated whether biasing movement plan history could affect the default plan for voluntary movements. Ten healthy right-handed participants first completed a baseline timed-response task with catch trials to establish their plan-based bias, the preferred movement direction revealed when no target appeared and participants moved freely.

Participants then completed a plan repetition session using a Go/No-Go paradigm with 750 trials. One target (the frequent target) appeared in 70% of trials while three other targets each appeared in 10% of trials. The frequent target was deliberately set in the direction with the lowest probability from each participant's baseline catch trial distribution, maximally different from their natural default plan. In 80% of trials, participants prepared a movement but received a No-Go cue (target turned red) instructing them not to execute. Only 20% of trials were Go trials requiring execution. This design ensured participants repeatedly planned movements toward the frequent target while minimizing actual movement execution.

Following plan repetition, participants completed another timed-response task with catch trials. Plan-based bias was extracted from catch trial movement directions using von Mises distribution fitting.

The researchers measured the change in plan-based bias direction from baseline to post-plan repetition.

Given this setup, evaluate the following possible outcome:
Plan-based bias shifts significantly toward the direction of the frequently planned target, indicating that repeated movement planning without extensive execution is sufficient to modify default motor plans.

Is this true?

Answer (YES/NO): YES